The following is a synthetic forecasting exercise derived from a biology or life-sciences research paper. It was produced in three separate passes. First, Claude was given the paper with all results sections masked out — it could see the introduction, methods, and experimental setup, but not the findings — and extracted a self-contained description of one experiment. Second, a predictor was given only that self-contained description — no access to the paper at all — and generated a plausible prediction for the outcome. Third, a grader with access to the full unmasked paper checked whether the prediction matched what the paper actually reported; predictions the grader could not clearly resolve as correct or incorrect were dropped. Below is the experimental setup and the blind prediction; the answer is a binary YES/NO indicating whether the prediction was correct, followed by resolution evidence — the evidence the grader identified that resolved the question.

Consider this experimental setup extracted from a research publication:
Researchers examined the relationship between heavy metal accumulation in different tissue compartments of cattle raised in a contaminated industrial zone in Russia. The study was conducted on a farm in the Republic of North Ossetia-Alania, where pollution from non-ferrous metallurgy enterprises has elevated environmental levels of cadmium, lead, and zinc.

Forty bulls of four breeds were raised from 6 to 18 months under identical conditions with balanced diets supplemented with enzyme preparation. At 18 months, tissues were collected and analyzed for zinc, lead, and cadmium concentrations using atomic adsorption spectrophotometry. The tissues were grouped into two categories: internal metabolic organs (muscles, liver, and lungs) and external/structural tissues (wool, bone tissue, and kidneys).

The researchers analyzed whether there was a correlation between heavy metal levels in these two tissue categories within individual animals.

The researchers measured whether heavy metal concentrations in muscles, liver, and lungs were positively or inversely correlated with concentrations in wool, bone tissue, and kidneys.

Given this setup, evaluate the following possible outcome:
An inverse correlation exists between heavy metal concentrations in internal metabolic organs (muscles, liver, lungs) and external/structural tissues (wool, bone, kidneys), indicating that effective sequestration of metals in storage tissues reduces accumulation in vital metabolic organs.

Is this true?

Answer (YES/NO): YES